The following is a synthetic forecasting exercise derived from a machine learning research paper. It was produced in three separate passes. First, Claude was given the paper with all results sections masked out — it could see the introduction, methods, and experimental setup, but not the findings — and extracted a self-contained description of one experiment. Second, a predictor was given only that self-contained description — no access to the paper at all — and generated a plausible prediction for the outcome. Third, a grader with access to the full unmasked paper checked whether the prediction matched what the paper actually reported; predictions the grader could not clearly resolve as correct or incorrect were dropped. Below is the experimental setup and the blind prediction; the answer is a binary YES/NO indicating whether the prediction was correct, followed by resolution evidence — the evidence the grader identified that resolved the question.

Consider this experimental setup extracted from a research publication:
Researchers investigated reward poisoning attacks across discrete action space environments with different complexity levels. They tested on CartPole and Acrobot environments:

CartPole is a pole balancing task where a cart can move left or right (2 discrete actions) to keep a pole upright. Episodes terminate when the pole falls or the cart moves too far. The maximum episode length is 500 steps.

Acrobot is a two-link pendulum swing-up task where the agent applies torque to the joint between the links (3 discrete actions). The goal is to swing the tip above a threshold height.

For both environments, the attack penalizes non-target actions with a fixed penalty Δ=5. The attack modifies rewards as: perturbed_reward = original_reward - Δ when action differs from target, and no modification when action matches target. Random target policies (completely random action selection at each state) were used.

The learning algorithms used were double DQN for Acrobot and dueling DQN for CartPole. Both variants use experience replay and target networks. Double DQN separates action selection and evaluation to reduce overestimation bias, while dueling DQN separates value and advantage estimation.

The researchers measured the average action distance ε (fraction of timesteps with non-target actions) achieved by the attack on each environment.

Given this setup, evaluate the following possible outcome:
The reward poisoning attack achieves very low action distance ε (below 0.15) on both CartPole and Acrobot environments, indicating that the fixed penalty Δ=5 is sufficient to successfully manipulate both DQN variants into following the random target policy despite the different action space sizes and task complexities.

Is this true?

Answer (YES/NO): YES